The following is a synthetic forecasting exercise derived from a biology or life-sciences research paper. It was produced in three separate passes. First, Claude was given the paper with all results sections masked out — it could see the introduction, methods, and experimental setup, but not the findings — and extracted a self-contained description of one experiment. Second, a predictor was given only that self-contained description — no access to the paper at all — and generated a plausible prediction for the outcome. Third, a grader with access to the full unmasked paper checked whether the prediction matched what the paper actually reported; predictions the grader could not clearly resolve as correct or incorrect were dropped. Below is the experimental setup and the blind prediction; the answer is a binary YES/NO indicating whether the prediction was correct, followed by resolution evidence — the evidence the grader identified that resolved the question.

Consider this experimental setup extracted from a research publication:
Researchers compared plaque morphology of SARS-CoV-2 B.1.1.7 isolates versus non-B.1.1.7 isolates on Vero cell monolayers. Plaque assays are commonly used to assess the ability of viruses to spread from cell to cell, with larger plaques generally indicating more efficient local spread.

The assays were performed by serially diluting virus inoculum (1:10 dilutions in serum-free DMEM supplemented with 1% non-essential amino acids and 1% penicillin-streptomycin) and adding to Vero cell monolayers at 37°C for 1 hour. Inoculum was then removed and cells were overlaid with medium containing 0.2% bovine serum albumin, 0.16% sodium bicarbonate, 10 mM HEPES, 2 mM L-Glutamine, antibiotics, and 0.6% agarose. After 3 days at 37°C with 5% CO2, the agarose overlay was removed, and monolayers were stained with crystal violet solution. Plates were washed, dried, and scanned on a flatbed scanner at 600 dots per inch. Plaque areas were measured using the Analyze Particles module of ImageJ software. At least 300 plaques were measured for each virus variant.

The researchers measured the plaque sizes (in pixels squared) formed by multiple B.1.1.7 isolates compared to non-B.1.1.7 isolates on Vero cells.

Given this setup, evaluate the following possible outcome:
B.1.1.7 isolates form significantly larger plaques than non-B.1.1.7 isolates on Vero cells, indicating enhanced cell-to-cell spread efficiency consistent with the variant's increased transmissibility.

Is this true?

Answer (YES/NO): NO